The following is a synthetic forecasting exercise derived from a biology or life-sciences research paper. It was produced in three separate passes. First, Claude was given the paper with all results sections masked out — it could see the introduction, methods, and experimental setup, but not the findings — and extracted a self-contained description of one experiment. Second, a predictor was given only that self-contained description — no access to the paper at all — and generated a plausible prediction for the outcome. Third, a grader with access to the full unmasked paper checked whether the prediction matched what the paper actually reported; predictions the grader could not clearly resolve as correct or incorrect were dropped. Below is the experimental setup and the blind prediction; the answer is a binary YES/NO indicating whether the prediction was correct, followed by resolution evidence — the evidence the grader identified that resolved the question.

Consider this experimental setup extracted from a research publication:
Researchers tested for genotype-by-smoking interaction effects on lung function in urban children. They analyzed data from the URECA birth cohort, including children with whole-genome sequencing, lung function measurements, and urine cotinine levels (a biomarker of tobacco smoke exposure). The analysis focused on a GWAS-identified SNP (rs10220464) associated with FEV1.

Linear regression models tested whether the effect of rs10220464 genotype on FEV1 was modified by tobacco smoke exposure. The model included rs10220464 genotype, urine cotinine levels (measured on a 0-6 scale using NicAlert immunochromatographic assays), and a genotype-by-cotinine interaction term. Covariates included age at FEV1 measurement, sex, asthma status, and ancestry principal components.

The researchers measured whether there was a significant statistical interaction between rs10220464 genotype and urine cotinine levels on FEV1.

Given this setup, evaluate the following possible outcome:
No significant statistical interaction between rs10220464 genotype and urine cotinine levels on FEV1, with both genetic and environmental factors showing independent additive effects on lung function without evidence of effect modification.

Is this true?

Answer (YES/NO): NO